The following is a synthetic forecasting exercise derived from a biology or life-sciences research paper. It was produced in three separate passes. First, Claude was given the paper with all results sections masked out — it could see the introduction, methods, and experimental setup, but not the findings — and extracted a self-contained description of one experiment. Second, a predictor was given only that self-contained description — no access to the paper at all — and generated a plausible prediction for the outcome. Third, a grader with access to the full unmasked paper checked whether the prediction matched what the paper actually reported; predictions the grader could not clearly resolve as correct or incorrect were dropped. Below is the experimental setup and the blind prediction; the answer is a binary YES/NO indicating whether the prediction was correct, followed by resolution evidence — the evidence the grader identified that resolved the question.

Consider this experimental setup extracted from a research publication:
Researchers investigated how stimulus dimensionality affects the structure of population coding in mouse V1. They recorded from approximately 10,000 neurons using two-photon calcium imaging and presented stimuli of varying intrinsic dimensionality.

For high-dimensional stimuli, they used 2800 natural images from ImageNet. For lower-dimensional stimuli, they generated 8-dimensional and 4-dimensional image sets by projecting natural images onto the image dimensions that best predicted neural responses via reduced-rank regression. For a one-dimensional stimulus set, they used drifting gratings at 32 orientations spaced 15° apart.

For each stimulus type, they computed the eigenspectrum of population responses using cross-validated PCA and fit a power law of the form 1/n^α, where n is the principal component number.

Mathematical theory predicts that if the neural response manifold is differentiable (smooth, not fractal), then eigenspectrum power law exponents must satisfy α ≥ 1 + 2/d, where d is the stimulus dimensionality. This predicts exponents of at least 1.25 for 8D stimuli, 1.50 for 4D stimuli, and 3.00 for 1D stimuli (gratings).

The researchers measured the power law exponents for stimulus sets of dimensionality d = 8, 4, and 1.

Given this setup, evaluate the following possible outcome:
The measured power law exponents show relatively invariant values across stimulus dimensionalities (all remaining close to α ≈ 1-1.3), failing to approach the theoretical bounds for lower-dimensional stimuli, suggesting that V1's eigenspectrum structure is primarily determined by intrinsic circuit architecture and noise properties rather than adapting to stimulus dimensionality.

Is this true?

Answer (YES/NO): NO